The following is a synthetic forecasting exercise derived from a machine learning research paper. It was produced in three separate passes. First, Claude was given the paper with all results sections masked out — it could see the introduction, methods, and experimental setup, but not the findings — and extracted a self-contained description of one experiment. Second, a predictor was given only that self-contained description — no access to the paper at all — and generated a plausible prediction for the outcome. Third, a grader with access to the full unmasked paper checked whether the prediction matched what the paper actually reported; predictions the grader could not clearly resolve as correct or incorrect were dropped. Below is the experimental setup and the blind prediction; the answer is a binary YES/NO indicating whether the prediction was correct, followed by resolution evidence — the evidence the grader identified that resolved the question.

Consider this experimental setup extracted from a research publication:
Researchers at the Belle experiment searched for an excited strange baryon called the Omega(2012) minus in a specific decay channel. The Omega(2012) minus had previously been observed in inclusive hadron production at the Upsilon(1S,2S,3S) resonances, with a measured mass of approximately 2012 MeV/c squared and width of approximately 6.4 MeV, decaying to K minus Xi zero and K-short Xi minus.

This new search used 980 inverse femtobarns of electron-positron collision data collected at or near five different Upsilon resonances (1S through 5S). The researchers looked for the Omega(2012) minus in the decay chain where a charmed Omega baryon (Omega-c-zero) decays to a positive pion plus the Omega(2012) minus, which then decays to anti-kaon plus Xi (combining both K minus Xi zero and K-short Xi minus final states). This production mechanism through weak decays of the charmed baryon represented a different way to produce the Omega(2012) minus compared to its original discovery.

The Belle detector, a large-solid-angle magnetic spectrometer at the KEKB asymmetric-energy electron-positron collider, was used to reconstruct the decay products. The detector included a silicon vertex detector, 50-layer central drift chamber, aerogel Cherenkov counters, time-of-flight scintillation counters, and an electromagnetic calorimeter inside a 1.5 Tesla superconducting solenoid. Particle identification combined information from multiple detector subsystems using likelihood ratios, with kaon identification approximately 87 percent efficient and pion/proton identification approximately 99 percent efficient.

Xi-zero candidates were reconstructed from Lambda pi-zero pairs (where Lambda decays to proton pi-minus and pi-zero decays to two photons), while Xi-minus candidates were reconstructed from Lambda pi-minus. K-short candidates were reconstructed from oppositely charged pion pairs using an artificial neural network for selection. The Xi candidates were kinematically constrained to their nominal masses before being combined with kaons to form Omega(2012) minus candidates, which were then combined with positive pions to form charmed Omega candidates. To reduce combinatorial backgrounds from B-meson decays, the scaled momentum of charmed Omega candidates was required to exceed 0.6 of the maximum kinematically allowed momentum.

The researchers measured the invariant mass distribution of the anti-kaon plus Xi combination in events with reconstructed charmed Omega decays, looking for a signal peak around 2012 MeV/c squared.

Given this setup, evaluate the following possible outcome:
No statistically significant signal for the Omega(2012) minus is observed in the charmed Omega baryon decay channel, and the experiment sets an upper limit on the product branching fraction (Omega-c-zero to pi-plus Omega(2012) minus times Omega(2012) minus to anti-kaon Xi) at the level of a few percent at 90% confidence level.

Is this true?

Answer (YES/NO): NO